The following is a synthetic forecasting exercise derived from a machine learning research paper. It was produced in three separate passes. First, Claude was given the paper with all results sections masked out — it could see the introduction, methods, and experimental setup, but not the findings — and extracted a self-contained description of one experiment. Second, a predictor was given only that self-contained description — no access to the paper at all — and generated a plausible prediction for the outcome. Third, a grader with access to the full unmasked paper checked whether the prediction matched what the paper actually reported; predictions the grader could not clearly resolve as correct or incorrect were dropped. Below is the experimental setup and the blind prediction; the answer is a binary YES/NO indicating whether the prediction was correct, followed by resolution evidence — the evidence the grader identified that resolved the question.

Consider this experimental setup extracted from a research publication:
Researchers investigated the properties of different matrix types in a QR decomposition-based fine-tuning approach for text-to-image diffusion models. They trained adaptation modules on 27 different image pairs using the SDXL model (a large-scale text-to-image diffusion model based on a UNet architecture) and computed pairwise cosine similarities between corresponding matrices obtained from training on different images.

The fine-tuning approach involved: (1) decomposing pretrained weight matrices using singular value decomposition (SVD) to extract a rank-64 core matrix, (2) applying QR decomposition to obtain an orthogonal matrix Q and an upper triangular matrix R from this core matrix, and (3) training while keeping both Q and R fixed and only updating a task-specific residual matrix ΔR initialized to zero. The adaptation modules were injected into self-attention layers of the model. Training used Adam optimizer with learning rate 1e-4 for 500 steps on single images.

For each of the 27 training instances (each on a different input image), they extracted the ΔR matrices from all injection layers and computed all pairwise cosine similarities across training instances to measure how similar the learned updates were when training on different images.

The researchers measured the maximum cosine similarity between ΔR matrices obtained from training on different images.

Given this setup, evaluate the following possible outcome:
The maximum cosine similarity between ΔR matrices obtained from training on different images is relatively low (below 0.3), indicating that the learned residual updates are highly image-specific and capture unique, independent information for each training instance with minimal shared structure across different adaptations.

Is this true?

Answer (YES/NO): YES